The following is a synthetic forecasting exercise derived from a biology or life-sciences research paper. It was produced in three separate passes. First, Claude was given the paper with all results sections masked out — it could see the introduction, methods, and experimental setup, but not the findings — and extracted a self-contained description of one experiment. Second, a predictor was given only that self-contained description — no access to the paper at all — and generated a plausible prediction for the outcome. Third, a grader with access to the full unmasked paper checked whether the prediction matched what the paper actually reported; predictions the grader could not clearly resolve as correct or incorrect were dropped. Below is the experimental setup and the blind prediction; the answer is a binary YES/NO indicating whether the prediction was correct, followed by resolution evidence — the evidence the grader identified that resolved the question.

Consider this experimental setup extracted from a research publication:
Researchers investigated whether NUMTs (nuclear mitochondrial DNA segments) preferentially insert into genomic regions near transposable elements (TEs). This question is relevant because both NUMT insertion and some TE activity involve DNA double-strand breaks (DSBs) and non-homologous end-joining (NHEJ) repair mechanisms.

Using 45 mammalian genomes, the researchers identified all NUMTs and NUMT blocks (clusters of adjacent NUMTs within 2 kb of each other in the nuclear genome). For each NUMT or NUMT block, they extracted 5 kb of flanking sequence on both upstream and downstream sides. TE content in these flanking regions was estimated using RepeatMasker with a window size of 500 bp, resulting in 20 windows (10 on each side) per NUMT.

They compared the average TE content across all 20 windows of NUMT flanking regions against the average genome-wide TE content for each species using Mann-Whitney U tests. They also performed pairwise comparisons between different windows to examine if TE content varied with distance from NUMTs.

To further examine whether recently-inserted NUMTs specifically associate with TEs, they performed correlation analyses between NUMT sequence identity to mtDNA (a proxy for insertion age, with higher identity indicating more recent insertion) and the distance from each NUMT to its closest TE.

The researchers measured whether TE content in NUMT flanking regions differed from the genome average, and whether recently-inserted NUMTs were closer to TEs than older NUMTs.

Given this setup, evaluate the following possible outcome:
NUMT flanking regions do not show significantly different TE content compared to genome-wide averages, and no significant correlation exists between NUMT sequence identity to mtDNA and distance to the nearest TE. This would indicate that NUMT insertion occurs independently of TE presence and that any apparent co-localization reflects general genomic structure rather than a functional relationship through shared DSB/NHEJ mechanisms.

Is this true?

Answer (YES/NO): NO